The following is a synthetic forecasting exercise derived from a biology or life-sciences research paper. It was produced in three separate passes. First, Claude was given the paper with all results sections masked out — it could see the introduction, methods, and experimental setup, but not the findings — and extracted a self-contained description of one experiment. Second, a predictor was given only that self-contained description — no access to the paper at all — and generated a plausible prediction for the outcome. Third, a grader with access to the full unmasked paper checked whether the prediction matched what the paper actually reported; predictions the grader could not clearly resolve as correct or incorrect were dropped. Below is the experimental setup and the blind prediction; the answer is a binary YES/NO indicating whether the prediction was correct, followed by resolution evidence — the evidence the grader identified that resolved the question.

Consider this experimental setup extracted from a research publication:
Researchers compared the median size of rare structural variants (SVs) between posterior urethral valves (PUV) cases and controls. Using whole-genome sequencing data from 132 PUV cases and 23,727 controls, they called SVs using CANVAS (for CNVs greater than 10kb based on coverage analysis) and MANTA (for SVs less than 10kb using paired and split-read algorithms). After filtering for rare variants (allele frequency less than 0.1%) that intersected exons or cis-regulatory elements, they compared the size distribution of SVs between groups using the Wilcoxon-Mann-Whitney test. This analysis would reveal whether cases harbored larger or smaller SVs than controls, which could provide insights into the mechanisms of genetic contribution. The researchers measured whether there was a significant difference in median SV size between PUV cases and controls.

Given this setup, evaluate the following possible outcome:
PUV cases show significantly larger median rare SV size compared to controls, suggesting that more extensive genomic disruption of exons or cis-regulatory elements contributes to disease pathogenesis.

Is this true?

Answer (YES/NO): NO